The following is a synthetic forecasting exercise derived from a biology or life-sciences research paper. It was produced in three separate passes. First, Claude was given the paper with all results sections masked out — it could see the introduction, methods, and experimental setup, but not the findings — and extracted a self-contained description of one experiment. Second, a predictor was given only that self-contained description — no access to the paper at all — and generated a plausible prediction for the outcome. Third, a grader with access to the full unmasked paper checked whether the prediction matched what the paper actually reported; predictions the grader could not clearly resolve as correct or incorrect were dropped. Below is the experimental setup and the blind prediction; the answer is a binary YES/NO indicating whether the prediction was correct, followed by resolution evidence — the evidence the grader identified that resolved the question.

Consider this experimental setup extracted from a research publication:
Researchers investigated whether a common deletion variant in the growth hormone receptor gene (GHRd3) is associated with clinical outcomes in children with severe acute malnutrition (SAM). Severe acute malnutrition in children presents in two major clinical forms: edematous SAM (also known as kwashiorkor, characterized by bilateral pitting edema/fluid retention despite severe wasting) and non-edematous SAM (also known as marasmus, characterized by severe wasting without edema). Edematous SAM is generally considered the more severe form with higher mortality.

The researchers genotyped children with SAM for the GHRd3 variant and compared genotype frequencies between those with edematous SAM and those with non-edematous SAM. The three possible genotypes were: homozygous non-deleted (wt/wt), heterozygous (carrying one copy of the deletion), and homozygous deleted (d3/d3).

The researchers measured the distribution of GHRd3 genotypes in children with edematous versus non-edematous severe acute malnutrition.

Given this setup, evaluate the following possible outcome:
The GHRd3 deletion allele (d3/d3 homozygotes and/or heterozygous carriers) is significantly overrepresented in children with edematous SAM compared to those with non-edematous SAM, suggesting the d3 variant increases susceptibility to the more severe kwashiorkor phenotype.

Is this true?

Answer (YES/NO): NO